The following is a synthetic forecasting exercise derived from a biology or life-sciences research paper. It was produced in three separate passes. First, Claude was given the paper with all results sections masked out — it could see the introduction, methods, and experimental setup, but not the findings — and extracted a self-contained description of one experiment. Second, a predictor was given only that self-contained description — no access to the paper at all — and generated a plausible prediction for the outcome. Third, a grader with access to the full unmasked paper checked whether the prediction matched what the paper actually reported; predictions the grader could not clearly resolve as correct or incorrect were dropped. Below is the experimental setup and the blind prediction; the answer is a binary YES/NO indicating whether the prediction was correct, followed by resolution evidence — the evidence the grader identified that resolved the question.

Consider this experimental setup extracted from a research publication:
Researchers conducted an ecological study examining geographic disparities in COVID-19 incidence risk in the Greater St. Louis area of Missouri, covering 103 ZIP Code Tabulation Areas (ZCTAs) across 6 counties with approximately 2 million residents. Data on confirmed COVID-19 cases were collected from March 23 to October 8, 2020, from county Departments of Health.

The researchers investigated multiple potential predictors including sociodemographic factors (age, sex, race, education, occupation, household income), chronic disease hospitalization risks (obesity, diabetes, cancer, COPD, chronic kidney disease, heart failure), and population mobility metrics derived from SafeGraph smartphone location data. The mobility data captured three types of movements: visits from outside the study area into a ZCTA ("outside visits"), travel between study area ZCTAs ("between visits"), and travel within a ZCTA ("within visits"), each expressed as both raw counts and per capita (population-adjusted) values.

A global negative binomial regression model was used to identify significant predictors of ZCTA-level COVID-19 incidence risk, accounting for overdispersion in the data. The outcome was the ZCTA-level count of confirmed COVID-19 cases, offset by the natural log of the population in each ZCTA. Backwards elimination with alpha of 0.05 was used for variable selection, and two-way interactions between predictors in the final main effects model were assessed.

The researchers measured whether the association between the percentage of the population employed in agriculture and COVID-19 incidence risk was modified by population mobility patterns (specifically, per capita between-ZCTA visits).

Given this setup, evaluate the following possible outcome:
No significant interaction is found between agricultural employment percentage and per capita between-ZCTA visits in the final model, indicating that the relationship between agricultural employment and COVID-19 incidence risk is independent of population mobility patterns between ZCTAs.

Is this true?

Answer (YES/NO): NO